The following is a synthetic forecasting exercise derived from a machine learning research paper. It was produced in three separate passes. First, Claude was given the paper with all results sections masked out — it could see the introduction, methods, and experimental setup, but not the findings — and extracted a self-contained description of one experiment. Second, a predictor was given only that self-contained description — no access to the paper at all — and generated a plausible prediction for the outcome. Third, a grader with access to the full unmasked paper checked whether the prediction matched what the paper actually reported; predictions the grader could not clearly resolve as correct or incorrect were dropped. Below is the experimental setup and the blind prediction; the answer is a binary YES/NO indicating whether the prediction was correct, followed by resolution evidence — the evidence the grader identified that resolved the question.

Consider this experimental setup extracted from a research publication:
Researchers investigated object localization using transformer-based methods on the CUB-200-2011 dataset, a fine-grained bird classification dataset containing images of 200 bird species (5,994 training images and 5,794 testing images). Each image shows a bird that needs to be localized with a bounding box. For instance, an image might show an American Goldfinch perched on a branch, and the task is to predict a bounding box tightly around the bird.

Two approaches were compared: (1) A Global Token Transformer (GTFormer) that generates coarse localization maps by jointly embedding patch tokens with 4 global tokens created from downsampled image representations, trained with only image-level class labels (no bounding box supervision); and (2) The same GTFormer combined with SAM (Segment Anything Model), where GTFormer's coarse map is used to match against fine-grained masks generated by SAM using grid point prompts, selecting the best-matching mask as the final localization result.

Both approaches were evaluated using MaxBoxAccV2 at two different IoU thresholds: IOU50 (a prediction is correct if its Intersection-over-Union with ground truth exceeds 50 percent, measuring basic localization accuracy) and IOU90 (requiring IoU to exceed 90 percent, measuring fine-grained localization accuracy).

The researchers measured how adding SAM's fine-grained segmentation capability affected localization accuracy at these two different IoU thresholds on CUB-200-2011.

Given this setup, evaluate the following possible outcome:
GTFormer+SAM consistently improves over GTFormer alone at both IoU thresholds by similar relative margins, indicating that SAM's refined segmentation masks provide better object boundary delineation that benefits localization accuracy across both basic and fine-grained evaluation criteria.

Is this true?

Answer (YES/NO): NO